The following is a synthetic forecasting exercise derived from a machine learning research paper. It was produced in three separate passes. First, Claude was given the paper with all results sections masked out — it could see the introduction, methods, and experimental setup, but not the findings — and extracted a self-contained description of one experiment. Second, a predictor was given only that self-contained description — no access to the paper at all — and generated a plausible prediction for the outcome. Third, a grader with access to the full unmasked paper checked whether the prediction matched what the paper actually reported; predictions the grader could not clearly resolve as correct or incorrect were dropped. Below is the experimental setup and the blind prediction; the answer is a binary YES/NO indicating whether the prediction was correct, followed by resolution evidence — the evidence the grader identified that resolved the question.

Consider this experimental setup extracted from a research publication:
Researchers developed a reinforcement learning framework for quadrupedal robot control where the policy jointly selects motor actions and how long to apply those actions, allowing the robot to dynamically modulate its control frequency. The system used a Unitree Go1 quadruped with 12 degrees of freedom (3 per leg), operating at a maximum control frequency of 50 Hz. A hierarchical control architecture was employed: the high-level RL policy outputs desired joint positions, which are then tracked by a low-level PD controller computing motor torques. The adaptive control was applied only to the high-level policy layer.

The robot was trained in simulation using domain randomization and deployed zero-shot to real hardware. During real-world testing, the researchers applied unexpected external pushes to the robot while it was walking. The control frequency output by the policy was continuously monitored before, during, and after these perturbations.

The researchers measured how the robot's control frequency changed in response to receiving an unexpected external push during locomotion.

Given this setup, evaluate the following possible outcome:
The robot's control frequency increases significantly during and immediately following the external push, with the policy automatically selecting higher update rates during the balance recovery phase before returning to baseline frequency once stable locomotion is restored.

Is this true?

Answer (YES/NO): YES